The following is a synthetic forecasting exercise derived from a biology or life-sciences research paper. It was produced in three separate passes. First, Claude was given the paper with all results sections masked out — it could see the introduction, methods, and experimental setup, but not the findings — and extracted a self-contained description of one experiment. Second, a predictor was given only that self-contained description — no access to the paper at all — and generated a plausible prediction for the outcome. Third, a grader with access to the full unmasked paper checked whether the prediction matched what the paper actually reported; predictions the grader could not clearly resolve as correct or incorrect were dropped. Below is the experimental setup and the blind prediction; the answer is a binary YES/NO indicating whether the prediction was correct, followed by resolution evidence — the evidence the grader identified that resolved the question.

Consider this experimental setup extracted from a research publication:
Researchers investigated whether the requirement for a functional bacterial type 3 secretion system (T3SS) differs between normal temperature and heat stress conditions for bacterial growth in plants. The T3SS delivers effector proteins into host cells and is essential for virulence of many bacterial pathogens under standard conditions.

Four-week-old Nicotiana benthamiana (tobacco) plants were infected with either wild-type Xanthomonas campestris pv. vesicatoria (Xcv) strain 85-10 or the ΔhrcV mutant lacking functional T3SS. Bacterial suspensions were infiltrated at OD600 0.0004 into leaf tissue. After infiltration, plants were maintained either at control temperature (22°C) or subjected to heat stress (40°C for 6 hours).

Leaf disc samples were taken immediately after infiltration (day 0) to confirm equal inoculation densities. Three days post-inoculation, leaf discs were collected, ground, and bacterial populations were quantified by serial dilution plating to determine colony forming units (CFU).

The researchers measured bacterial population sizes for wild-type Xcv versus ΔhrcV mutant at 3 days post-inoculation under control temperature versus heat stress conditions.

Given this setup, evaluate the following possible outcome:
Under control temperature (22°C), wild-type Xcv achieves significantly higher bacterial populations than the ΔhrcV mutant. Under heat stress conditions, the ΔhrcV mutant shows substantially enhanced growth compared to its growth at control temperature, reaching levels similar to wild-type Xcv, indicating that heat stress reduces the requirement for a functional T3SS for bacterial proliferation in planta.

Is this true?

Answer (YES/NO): NO